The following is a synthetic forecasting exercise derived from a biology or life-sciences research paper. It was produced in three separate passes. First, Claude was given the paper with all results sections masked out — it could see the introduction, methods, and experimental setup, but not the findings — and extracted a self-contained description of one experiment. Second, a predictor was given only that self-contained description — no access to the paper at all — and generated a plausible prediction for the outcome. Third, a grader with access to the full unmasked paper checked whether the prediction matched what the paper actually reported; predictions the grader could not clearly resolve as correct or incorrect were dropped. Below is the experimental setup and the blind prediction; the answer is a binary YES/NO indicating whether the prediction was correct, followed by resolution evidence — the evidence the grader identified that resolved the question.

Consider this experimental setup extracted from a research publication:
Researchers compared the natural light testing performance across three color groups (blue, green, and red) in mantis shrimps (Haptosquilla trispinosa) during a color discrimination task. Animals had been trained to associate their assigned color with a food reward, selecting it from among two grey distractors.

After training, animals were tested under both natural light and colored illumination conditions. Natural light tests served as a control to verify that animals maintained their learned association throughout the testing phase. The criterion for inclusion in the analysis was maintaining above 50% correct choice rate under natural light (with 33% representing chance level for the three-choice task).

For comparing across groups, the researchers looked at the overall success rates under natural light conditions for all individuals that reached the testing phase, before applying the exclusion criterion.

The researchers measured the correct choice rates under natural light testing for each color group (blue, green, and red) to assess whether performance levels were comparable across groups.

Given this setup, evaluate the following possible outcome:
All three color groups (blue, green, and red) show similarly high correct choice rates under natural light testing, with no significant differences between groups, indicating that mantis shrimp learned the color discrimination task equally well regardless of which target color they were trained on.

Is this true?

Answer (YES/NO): NO